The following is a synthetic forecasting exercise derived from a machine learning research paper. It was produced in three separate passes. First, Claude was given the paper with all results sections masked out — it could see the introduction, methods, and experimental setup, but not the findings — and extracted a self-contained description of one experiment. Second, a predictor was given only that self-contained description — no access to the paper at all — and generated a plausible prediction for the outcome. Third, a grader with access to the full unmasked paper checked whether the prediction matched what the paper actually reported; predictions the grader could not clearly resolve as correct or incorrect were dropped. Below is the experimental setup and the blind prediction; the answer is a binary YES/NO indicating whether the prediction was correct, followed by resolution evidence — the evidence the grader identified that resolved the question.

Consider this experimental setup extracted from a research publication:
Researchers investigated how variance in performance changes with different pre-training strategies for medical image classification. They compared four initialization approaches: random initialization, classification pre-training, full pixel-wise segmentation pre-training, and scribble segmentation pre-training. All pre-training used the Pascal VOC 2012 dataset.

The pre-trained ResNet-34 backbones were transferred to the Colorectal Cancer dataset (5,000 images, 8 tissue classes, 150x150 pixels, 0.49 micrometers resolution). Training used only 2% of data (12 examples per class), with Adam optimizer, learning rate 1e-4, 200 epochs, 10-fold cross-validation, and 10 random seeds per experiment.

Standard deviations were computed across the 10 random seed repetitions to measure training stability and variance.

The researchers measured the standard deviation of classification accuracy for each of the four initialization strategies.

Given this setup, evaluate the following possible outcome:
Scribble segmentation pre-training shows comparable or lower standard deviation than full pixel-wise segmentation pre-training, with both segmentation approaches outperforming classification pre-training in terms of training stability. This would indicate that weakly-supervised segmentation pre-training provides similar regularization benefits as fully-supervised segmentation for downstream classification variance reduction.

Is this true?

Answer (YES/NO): NO